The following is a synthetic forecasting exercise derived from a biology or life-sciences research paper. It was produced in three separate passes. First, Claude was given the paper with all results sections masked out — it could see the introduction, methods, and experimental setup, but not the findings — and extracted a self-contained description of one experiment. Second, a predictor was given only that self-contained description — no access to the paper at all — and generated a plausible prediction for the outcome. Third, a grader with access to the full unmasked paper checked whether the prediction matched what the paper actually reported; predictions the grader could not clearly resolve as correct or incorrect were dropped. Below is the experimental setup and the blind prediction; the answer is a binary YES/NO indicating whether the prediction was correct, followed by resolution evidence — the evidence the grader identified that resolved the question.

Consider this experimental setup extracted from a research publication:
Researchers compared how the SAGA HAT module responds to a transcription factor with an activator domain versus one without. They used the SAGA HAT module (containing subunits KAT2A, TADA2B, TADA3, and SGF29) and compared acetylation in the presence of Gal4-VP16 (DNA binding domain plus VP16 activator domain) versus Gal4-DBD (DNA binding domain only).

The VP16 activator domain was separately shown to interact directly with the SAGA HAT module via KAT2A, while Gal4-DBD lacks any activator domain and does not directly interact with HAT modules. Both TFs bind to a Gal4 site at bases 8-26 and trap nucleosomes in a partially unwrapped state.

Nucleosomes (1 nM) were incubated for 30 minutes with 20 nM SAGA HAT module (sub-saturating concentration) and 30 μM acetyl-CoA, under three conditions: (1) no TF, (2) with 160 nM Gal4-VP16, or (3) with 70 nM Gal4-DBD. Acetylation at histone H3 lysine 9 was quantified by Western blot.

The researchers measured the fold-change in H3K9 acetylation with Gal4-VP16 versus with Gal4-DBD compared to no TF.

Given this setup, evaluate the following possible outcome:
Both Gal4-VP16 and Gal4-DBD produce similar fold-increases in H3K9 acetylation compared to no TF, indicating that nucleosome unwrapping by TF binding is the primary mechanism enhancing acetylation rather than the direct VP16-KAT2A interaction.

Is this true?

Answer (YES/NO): NO